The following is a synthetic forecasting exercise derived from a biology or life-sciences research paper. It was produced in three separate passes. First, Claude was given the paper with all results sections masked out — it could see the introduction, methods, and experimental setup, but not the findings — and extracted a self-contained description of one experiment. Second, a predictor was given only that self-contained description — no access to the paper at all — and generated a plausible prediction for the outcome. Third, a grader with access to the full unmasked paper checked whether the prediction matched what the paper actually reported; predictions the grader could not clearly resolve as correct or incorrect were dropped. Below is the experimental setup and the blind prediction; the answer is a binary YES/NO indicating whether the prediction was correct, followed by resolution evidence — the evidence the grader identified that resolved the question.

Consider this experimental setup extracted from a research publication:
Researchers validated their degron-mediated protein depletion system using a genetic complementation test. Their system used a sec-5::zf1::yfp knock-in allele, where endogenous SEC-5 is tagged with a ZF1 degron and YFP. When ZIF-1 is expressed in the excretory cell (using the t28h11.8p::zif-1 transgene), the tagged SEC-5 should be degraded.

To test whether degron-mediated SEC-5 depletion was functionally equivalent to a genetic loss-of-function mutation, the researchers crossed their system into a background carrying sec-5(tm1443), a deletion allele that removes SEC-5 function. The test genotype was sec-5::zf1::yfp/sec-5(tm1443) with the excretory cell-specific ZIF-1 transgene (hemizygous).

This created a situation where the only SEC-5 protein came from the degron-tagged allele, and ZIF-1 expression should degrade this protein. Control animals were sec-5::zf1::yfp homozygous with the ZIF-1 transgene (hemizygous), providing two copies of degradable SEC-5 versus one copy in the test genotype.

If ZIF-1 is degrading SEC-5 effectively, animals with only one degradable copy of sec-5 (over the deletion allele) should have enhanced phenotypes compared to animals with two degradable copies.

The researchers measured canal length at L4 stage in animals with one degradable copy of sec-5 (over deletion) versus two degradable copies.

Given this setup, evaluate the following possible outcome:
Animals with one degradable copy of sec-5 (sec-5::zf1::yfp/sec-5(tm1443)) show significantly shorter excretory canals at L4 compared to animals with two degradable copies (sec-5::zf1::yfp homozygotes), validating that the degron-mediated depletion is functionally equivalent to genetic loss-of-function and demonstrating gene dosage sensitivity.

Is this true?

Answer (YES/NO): NO